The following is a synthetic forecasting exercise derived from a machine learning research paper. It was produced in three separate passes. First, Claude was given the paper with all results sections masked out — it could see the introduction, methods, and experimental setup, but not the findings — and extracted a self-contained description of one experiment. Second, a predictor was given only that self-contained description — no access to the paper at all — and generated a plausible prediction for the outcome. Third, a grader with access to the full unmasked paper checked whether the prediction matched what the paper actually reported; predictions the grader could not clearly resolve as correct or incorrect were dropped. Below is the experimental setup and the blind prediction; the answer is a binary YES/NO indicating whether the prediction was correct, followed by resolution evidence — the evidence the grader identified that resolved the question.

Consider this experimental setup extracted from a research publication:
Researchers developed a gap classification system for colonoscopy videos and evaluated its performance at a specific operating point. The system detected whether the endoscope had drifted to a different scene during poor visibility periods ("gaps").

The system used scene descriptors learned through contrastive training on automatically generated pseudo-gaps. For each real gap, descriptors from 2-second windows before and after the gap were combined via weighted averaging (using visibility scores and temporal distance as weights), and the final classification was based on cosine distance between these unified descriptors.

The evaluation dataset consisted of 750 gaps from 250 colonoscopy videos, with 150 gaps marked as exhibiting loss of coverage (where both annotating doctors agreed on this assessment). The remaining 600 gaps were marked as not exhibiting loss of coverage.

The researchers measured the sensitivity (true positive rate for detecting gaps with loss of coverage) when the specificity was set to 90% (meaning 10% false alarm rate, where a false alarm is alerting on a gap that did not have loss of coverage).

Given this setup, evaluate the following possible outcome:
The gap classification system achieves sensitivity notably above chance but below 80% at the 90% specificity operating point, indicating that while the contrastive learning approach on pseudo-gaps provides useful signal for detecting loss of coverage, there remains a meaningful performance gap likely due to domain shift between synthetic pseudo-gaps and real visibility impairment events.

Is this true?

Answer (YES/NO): YES